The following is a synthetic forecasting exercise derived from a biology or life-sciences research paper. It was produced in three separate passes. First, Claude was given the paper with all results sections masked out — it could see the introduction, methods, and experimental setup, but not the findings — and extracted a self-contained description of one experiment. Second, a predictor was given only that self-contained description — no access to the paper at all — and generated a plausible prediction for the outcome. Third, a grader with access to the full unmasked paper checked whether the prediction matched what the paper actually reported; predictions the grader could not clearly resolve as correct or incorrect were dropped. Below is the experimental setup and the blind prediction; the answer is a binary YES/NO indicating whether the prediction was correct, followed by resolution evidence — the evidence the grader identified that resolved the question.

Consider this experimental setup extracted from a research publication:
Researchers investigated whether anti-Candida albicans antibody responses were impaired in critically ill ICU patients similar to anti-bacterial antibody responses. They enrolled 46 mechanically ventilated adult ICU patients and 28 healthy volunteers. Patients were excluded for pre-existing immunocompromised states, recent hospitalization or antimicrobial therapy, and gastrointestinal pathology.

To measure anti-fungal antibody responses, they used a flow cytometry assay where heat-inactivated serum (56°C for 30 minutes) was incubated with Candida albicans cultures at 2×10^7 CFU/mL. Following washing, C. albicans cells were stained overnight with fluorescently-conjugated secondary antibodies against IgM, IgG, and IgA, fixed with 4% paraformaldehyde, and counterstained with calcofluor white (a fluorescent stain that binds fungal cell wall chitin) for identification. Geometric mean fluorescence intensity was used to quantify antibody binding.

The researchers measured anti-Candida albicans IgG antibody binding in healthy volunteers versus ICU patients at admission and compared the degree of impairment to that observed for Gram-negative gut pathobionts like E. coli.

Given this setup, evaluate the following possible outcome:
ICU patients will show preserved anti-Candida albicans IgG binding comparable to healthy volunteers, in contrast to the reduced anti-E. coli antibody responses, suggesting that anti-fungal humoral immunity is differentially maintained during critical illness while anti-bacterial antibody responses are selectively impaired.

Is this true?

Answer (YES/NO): NO